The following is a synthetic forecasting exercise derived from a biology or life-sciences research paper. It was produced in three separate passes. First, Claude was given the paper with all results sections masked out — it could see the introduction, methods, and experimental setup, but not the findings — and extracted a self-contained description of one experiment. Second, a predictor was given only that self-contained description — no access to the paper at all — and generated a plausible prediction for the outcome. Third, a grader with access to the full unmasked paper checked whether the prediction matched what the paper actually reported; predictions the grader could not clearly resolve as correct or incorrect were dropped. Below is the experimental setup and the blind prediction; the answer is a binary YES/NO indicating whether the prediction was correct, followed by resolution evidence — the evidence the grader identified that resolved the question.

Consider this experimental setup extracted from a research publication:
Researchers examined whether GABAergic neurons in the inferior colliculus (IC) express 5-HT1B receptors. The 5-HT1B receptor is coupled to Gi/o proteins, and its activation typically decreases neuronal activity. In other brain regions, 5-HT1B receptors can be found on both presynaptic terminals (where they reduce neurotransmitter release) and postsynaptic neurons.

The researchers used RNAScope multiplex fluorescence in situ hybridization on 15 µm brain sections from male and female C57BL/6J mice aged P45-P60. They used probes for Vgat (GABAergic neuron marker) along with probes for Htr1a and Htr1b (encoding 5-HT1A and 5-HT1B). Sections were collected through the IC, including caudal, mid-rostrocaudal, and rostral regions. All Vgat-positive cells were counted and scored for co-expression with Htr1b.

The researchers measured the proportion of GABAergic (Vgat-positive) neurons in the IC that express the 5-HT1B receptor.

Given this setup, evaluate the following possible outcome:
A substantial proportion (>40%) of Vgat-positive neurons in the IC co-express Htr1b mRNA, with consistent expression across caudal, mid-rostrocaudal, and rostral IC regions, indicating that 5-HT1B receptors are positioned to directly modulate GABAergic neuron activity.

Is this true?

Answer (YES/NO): NO